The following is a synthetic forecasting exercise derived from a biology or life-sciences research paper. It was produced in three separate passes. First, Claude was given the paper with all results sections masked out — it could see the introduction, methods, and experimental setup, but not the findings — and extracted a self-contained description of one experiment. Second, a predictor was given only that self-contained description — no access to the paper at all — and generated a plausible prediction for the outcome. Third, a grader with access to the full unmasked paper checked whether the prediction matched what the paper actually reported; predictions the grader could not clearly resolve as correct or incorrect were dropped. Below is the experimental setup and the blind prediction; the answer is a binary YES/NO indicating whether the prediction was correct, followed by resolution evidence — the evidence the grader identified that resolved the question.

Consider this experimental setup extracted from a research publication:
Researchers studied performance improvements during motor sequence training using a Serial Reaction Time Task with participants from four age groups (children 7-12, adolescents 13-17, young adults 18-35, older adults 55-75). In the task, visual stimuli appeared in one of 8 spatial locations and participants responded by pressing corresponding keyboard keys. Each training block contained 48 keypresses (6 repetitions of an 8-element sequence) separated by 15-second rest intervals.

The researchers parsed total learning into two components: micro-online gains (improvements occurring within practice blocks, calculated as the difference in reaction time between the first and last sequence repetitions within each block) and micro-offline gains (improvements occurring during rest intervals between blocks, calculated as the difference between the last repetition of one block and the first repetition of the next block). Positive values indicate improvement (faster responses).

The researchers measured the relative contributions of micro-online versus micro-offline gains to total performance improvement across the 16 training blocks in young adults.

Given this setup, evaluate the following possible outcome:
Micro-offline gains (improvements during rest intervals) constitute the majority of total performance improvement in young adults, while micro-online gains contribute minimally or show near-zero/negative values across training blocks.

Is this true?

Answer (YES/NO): YES